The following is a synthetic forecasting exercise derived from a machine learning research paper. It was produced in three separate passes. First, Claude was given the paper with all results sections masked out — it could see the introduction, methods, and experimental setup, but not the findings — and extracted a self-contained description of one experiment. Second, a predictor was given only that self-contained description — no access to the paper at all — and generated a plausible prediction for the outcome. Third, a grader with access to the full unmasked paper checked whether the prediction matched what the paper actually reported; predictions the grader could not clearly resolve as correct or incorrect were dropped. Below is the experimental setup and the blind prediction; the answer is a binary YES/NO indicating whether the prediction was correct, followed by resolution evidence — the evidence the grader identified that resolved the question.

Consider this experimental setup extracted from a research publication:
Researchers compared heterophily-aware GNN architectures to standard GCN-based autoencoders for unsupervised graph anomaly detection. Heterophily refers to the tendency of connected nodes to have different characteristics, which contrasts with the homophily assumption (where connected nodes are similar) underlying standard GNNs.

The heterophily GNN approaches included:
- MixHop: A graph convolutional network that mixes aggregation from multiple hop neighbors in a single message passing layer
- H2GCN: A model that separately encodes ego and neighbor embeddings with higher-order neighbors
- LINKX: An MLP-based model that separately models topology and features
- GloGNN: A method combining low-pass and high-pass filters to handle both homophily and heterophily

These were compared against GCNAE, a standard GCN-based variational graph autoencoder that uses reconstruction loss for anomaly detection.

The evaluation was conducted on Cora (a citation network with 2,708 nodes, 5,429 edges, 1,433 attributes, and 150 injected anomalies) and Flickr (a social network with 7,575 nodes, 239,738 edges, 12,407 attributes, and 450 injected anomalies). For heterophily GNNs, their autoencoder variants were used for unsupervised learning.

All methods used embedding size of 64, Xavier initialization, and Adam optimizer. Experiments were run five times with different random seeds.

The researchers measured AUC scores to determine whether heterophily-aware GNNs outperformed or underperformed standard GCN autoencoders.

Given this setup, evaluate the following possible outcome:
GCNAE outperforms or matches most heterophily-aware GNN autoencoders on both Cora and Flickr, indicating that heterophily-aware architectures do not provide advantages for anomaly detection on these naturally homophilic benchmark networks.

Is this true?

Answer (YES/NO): YES